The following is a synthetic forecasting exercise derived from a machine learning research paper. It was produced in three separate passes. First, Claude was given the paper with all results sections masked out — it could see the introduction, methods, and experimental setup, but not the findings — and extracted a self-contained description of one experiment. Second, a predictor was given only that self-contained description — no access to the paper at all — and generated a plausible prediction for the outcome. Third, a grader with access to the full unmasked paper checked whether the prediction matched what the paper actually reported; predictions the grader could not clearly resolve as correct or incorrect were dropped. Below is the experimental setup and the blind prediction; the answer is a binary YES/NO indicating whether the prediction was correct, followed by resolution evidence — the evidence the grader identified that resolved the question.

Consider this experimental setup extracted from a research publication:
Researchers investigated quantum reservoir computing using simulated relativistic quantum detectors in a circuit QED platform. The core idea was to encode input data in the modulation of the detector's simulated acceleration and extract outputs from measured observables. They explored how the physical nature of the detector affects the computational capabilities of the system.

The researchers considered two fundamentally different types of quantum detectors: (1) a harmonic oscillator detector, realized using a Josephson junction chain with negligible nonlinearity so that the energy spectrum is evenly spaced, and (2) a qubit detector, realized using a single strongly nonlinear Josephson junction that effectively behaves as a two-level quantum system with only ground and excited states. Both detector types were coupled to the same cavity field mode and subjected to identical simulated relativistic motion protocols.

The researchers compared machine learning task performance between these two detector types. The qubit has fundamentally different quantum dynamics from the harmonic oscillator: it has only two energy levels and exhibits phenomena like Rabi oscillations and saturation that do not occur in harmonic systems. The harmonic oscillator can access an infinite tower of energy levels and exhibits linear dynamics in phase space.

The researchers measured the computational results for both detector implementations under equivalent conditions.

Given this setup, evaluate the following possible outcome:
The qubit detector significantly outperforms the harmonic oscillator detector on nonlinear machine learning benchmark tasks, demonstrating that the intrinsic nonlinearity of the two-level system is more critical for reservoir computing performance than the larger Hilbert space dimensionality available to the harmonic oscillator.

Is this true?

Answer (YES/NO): NO